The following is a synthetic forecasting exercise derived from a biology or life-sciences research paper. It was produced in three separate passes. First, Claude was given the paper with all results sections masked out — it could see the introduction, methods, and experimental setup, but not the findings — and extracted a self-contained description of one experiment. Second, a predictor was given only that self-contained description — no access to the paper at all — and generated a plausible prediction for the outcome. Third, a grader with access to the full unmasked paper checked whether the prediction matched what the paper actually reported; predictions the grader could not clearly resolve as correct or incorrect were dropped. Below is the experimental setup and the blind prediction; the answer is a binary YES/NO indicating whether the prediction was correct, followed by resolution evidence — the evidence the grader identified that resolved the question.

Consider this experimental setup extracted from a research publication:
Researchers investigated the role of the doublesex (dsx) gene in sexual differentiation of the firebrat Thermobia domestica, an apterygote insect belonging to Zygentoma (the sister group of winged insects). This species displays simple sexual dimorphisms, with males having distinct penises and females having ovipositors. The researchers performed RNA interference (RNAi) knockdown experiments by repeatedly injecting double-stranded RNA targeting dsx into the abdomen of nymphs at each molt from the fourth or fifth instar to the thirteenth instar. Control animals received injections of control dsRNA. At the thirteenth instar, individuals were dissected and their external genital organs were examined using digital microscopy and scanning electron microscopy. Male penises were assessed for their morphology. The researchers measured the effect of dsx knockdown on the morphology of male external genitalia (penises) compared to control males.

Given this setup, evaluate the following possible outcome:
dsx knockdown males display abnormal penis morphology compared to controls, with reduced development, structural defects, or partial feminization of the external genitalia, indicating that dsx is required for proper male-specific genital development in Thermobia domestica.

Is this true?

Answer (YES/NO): YES